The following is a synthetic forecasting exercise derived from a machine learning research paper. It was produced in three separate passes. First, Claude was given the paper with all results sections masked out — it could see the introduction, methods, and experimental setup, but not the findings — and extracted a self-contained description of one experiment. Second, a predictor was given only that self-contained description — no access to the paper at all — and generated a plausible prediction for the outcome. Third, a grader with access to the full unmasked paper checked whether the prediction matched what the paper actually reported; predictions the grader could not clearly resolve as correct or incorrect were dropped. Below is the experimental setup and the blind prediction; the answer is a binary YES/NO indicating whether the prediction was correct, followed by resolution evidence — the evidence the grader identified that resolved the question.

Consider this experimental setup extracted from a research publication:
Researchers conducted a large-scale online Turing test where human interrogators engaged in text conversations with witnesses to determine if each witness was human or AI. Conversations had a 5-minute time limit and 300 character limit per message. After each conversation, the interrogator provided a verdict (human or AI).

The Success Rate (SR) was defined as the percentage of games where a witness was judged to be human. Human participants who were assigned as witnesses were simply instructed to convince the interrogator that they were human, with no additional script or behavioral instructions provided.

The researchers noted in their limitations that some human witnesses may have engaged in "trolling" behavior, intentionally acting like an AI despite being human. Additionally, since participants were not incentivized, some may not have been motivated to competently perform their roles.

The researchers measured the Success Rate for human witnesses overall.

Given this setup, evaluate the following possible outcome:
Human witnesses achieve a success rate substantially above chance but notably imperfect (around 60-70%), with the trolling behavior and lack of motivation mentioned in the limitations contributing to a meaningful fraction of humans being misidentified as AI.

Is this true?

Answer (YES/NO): YES